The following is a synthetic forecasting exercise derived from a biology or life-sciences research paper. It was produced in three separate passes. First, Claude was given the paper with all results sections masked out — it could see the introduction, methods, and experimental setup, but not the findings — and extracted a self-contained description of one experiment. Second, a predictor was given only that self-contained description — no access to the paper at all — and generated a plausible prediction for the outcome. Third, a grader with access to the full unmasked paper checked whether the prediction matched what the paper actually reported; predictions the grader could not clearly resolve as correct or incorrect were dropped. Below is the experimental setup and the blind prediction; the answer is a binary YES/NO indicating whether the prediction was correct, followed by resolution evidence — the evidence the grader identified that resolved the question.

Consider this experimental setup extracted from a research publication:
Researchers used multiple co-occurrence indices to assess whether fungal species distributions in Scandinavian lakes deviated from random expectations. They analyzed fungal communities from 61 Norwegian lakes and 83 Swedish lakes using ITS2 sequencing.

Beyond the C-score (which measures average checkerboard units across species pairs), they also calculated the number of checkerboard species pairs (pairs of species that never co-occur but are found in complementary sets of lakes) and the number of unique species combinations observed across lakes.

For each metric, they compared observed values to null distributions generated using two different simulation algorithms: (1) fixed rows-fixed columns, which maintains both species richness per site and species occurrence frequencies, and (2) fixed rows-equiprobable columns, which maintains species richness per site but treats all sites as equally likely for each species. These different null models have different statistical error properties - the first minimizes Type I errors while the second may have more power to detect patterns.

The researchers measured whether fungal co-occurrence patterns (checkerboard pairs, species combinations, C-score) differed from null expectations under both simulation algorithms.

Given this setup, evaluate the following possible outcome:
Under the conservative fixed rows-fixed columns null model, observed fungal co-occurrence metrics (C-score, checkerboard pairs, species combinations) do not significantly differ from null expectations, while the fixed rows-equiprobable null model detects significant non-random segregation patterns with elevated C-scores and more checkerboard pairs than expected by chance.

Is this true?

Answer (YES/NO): NO